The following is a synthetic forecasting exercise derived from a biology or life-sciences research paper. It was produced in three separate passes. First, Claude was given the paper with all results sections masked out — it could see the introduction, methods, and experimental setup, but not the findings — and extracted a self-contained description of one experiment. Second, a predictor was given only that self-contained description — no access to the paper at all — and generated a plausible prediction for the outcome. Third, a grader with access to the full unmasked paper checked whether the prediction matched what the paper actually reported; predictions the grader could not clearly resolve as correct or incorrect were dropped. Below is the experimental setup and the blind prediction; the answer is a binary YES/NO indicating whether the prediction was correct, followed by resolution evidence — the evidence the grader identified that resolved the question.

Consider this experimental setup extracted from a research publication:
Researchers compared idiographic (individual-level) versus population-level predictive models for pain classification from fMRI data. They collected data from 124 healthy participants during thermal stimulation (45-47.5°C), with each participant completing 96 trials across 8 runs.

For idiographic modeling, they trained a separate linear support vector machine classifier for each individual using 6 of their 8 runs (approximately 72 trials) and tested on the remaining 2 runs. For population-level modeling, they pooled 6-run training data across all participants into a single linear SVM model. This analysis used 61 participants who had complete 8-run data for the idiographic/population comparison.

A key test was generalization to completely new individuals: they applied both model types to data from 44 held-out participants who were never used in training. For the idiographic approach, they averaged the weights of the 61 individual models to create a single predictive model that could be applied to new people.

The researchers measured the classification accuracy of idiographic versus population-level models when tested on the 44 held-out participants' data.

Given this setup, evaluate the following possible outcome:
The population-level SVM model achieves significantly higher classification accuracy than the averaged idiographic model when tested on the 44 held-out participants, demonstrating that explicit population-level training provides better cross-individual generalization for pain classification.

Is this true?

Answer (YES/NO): NO